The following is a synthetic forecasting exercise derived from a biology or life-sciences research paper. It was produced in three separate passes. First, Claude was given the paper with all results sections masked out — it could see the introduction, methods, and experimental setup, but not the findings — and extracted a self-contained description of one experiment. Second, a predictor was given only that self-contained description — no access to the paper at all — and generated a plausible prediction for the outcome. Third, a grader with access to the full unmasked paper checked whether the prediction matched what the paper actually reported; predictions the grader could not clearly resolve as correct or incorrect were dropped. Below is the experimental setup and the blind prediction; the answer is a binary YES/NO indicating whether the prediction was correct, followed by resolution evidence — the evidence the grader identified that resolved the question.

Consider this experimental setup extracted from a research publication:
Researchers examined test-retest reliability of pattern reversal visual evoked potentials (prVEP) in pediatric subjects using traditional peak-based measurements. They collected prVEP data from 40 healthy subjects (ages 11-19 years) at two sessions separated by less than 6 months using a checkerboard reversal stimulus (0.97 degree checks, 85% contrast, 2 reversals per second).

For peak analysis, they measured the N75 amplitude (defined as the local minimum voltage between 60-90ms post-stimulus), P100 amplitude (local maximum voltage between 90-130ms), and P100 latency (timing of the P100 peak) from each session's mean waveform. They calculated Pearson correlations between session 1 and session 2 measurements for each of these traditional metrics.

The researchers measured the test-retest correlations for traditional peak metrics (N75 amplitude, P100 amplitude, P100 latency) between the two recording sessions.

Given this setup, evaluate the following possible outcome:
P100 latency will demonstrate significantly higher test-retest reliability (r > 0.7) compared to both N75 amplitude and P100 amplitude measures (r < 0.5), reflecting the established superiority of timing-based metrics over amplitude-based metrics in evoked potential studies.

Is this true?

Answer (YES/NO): NO